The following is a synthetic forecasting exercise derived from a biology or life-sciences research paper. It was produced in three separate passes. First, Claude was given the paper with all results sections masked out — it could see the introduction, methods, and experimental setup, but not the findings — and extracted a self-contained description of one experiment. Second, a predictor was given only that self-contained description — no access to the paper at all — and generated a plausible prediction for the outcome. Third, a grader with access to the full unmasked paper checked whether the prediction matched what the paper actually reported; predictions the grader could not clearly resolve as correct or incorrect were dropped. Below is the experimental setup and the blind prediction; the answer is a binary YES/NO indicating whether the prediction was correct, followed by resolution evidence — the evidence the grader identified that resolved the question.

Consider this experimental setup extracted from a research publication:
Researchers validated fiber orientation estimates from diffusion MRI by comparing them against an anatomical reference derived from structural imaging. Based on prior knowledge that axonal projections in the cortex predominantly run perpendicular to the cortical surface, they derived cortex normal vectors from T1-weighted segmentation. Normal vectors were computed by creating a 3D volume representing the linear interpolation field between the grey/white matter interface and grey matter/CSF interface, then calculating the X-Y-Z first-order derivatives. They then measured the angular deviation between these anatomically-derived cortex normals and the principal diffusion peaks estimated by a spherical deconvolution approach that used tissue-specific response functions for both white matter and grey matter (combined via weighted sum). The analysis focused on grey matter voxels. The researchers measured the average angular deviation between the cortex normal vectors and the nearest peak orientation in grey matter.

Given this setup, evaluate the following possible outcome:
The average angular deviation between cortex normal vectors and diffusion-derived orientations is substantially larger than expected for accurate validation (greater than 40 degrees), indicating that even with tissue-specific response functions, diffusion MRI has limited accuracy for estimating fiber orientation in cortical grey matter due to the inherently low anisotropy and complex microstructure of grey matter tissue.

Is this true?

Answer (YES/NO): NO